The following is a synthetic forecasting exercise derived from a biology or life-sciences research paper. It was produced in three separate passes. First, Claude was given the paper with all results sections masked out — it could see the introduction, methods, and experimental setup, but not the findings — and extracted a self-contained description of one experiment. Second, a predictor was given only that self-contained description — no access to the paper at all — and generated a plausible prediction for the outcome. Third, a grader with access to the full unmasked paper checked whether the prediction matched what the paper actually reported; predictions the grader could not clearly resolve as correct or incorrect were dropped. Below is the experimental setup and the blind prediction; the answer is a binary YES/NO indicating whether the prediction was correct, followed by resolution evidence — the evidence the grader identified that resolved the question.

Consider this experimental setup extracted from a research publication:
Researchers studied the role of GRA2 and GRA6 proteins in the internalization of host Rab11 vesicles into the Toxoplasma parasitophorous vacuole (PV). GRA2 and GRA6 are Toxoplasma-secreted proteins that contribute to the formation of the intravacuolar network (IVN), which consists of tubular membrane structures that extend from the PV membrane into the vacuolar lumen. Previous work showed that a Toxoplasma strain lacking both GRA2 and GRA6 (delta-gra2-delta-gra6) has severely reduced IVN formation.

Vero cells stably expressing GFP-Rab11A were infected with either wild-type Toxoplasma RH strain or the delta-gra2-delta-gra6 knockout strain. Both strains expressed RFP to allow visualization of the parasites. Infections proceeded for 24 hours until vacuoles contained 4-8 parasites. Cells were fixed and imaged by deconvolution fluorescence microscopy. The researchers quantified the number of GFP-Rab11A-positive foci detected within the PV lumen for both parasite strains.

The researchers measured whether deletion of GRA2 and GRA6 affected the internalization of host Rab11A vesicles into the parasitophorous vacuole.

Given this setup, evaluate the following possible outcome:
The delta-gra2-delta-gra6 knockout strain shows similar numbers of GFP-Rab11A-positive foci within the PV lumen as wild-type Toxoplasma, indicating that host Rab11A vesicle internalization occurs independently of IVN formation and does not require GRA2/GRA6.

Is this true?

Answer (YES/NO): NO